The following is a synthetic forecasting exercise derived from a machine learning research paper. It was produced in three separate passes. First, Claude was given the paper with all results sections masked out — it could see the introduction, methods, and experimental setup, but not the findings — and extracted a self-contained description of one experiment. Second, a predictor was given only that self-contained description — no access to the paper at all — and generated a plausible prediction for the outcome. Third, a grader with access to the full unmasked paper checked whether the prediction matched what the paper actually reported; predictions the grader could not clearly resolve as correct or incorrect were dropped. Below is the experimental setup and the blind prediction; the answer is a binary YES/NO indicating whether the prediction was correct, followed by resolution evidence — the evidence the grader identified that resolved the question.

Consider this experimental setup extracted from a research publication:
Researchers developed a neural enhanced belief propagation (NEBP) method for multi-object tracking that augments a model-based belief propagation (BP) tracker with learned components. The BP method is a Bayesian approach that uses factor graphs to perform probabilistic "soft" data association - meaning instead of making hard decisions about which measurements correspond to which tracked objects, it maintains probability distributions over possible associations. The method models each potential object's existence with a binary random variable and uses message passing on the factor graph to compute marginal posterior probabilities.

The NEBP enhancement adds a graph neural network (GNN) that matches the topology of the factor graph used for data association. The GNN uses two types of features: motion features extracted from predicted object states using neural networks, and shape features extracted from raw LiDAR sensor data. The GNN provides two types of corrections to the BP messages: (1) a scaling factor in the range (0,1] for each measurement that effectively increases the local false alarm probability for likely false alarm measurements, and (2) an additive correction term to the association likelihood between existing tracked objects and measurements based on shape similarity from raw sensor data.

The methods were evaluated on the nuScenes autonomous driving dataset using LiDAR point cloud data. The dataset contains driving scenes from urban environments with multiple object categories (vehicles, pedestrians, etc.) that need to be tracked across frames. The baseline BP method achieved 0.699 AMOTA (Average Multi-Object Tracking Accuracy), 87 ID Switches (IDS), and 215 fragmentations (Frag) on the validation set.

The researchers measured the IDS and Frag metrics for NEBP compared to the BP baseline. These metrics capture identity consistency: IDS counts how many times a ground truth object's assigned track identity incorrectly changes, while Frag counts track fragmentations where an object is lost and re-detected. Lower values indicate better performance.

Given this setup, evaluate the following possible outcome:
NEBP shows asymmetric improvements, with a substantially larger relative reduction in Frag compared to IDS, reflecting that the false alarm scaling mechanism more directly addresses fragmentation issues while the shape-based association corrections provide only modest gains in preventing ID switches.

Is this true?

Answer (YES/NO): NO